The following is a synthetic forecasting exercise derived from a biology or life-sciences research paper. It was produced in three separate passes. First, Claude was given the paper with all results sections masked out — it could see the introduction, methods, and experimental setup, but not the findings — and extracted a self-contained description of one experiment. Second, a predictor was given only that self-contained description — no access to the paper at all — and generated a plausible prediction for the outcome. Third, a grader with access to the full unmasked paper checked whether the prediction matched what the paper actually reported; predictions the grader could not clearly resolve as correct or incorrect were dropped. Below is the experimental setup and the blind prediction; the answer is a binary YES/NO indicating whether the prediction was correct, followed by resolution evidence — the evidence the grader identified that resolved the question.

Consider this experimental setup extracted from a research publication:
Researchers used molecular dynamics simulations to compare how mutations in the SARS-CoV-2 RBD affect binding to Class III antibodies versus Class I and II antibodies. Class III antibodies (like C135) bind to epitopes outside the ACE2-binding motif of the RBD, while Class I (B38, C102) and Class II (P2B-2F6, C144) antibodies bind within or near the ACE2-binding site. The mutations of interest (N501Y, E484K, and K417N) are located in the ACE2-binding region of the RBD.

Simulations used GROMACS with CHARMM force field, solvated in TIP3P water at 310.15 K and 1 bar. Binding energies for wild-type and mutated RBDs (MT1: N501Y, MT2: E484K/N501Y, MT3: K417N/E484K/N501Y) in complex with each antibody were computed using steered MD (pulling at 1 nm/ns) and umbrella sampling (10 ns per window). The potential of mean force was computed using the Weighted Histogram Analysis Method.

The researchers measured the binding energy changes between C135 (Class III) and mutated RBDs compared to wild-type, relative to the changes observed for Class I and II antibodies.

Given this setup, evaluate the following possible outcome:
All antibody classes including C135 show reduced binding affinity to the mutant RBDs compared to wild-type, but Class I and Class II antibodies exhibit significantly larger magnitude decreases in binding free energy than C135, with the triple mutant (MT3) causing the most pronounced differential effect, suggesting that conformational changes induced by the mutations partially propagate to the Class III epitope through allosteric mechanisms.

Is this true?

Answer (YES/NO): NO